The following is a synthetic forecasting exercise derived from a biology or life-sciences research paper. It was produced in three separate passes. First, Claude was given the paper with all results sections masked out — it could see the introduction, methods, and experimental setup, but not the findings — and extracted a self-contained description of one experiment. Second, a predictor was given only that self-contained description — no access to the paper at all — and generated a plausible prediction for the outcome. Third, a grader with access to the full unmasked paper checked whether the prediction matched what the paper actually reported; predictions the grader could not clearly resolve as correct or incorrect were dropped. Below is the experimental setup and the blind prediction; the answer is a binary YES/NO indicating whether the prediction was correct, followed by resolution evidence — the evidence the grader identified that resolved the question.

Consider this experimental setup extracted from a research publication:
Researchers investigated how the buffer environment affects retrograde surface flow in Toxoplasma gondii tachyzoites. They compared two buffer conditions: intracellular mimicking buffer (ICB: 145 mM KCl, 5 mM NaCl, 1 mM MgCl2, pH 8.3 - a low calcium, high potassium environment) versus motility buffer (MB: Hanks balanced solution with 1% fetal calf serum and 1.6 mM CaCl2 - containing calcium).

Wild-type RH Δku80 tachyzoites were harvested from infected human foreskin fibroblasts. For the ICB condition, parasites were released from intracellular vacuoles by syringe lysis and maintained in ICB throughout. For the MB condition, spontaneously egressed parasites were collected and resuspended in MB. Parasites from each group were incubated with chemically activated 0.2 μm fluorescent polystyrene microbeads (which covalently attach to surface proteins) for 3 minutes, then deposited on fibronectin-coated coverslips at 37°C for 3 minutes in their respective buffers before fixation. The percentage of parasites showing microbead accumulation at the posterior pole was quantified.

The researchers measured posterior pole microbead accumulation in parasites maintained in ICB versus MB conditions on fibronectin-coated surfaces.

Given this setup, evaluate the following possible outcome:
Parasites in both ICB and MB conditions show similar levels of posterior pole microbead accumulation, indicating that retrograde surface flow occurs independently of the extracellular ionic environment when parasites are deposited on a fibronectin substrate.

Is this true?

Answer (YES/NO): NO